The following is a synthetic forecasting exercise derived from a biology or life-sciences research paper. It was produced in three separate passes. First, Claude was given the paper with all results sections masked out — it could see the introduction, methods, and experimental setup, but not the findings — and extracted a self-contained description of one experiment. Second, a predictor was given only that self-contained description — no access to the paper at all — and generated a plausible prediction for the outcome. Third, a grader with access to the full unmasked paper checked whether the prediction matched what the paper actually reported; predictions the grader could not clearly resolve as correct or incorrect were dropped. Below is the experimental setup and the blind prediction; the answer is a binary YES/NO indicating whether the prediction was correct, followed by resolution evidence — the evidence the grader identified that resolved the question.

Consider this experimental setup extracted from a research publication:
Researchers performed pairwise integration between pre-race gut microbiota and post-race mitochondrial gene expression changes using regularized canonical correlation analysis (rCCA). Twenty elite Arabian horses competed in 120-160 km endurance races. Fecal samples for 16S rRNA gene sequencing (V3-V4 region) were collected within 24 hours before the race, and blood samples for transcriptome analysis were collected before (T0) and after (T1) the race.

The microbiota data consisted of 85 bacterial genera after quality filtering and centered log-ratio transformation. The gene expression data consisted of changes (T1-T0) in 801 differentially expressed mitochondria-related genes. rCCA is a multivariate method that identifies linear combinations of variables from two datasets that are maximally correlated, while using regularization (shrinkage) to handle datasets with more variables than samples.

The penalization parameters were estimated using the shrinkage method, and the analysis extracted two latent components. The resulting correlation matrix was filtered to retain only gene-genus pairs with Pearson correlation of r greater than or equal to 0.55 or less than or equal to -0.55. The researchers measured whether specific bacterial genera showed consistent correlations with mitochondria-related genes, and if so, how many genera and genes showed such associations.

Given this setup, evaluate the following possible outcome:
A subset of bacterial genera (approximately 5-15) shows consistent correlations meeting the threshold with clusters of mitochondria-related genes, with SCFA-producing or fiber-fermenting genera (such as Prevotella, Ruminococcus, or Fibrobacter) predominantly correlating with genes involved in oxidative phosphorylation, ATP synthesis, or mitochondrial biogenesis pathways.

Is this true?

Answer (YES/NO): YES